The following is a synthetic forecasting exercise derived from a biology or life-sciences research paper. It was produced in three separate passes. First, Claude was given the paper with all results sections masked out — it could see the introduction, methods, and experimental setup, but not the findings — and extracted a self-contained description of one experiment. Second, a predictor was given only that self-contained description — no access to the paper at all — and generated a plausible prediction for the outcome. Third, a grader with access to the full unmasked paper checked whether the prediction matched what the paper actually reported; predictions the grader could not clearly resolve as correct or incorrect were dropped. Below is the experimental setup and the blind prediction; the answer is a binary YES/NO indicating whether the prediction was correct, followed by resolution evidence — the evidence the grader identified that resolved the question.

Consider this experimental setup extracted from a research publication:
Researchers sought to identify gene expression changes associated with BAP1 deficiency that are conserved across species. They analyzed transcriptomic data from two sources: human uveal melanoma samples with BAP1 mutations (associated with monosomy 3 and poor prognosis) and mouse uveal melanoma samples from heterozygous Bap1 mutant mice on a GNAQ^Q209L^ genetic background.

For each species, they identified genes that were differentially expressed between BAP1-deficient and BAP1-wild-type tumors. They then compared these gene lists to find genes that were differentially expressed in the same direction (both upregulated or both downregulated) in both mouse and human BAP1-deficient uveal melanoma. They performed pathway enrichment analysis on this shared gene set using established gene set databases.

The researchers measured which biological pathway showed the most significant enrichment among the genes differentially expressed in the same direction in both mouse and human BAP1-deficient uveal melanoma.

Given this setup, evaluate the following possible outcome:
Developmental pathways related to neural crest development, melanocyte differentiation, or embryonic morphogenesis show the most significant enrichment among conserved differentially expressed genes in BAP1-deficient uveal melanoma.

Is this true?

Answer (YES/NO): NO